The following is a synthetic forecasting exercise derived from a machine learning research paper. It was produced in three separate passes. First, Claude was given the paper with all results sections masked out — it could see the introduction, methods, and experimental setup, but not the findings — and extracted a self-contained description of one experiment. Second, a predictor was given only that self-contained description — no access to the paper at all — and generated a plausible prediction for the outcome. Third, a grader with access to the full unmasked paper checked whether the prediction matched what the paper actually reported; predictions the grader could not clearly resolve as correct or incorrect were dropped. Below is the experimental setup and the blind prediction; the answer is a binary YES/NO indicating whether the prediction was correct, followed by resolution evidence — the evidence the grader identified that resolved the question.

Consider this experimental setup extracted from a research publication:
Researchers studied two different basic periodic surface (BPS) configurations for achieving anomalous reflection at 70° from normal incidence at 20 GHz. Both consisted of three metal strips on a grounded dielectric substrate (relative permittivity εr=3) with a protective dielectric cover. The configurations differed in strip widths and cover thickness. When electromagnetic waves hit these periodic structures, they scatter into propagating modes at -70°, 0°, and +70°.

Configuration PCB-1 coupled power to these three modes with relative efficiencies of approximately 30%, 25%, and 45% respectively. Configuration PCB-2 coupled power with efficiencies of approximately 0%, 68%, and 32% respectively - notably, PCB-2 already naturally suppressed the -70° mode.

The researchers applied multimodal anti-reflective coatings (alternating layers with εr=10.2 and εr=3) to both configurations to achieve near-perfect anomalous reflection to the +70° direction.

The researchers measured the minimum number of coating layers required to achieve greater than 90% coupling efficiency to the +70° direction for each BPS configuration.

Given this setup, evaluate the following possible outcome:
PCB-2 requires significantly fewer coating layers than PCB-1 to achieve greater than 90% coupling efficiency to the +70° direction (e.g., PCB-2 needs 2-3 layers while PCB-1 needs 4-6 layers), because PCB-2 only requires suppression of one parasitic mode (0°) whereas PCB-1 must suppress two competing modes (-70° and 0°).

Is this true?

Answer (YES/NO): NO